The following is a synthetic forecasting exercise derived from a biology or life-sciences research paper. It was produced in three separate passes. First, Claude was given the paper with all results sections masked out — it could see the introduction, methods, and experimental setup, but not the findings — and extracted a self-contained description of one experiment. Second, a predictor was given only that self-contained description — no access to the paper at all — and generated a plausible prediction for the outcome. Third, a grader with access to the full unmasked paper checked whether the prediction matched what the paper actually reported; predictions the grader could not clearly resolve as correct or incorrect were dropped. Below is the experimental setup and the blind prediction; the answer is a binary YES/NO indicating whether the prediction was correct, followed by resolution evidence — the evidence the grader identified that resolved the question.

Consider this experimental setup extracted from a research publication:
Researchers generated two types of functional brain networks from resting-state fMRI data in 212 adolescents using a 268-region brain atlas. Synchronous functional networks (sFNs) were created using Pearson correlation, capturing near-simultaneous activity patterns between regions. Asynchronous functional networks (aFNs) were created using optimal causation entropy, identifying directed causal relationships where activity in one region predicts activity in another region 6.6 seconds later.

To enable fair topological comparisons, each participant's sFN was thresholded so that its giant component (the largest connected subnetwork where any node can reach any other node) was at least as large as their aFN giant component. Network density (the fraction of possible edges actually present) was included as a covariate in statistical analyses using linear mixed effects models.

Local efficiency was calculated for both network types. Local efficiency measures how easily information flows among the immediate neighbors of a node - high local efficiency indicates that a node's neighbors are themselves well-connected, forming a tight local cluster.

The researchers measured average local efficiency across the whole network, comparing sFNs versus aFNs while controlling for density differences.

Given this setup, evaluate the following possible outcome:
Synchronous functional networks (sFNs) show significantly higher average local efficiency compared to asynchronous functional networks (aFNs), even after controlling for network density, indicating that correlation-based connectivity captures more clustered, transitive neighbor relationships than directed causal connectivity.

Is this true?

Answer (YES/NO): YES